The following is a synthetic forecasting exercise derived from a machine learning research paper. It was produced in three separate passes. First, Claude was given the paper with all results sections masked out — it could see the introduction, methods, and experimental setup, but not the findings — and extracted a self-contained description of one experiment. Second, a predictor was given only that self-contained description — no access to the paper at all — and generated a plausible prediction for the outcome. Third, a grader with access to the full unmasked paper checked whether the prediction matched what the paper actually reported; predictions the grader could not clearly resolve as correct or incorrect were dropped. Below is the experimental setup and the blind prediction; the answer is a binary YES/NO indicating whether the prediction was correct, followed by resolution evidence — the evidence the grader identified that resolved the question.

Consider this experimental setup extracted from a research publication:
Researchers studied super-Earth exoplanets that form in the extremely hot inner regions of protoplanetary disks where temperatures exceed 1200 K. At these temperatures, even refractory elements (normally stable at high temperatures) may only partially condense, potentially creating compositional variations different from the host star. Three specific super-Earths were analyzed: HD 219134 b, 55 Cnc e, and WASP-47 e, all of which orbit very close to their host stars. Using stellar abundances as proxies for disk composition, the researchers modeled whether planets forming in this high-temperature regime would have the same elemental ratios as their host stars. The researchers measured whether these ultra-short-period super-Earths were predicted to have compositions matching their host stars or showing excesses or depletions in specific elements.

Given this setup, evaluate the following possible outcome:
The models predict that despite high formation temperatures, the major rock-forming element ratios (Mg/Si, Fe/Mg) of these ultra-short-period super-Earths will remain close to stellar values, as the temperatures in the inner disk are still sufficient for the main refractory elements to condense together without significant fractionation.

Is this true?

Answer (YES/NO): NO